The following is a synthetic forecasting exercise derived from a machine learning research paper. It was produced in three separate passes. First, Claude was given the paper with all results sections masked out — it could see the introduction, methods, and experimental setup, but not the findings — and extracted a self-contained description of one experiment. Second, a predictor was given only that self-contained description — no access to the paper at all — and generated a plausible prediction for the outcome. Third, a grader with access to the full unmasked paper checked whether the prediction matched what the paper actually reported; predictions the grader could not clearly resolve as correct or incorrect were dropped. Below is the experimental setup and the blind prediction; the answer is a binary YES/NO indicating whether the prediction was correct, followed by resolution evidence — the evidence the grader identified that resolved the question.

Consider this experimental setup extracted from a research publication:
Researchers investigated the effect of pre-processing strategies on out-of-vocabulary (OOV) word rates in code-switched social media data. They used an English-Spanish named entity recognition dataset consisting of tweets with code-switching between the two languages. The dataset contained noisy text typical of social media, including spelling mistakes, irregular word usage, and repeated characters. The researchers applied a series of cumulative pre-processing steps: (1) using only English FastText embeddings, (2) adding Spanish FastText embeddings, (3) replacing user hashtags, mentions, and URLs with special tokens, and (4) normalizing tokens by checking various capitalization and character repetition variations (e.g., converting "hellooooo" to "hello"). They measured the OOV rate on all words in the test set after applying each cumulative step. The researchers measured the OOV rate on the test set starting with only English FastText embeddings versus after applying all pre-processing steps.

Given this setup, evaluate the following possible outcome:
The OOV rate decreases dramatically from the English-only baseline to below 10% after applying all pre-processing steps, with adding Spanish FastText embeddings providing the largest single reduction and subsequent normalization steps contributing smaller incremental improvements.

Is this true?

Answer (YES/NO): NO